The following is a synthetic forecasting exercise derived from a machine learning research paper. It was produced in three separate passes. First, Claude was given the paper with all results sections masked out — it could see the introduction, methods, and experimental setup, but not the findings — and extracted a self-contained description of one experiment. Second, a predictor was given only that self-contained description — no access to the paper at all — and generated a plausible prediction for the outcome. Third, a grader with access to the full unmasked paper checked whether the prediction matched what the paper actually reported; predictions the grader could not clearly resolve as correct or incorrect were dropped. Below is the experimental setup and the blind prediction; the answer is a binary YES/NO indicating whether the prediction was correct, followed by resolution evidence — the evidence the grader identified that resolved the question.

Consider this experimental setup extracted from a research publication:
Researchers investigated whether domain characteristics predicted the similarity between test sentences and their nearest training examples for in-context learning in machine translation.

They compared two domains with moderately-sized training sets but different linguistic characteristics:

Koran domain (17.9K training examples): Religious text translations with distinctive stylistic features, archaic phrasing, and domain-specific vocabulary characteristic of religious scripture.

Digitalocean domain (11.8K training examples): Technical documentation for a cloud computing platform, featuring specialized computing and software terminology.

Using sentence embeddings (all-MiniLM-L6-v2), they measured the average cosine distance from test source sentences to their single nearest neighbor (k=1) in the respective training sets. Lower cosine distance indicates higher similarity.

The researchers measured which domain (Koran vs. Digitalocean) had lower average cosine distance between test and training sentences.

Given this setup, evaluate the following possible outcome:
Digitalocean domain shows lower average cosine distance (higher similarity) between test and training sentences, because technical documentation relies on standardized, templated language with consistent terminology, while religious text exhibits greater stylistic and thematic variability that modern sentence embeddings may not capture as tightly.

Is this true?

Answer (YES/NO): NO